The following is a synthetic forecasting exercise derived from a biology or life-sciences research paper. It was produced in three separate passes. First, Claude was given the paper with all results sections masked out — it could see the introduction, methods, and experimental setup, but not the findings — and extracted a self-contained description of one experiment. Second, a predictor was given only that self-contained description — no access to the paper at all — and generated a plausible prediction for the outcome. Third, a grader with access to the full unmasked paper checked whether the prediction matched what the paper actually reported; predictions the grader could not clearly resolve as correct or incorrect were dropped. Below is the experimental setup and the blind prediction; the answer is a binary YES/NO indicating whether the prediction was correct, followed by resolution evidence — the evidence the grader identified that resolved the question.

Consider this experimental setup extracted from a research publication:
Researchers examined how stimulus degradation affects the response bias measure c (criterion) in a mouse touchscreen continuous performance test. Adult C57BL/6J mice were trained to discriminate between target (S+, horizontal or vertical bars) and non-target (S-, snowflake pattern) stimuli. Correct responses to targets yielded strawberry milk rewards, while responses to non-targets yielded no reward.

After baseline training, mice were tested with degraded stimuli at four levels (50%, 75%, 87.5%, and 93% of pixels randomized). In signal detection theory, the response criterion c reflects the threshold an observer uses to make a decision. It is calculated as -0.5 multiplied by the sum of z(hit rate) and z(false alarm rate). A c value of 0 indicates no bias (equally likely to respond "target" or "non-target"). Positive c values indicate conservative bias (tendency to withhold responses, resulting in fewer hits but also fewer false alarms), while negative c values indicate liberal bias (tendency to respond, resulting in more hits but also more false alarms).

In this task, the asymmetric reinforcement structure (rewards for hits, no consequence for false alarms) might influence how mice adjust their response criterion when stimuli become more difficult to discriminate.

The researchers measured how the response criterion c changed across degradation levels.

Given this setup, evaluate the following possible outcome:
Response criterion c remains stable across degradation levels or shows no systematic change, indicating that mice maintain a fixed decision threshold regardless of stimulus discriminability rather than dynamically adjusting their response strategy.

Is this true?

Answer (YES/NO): YES